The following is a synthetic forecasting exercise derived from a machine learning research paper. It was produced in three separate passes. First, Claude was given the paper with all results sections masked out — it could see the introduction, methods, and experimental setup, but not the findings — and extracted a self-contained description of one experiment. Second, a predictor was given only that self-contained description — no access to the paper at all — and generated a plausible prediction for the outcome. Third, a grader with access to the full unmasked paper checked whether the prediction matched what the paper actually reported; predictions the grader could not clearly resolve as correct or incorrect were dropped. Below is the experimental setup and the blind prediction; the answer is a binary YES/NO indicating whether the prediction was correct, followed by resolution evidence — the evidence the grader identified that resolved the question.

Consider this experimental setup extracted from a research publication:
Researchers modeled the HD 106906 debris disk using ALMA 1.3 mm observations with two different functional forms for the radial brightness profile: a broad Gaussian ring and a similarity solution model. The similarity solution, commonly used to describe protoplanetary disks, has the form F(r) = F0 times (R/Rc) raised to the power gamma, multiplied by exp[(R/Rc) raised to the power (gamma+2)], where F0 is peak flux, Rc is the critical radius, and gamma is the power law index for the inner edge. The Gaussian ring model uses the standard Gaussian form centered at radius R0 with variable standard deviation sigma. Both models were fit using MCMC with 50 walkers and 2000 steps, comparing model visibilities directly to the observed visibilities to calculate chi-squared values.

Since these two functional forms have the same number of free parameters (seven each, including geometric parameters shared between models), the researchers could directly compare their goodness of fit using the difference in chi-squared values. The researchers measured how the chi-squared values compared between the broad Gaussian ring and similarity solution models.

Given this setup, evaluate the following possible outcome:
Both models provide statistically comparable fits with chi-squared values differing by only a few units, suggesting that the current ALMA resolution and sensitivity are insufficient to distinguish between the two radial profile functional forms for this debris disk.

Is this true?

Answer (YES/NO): YES